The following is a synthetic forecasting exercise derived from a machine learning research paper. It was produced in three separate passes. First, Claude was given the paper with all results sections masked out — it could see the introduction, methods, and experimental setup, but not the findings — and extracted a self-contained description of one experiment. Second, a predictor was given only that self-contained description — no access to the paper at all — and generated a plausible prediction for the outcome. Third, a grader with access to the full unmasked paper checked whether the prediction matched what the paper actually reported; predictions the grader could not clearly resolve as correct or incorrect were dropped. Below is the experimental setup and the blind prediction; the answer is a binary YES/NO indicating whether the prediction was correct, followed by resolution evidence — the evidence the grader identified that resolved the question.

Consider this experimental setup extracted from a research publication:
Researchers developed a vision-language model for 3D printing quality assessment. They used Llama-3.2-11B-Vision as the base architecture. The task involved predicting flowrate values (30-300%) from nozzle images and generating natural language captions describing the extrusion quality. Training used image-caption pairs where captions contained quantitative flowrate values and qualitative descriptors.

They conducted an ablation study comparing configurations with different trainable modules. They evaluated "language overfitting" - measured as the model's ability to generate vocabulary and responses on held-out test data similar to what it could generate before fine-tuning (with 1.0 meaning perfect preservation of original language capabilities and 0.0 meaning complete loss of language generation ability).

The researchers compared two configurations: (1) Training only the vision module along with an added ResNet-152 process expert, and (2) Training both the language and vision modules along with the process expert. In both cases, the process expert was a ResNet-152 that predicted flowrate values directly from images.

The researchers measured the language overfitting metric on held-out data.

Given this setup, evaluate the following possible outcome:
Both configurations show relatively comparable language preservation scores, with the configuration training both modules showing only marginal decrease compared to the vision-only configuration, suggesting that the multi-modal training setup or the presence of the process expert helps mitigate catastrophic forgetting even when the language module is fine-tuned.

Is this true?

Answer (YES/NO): NO